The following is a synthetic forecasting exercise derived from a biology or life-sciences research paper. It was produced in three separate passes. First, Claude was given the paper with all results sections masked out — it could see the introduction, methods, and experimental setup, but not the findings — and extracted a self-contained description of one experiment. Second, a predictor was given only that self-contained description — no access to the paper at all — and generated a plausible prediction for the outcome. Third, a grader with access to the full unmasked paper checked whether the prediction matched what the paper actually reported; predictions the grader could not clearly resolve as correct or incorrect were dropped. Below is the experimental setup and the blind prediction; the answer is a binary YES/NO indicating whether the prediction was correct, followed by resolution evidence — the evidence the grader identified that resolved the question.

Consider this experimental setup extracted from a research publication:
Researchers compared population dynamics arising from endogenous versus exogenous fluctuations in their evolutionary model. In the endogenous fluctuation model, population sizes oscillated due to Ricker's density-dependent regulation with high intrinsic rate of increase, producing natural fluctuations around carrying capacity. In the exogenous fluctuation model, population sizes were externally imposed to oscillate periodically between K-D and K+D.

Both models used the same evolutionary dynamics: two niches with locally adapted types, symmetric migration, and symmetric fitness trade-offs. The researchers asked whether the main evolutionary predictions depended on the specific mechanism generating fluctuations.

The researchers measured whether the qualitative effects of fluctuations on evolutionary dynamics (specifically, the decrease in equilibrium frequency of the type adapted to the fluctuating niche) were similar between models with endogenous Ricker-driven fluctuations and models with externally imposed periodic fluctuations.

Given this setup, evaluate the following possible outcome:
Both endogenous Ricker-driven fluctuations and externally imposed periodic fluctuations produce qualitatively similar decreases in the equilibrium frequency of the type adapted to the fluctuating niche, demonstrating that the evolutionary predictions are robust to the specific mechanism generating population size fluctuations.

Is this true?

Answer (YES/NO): YES